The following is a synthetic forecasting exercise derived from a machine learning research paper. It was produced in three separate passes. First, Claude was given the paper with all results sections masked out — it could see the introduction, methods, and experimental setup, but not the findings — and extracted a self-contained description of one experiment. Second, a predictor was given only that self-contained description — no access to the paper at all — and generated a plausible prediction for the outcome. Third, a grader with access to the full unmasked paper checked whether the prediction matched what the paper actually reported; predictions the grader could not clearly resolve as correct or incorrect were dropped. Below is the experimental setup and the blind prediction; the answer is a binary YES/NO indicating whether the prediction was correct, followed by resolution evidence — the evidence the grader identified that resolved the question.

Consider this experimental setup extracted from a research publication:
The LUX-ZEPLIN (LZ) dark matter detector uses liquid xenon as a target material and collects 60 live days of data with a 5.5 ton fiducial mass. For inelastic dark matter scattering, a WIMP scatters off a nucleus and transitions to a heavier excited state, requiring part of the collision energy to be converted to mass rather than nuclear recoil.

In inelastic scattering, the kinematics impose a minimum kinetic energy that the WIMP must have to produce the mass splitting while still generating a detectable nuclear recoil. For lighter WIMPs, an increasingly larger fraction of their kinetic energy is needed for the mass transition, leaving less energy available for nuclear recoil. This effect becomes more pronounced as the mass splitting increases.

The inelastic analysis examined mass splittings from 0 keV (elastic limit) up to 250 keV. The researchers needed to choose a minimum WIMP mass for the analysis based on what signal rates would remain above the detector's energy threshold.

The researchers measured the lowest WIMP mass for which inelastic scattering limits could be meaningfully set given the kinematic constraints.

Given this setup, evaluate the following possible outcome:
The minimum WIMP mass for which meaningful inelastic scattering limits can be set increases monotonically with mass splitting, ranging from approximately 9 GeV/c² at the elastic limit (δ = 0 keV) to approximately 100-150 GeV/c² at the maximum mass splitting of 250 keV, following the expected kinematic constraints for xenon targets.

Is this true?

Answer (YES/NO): NO